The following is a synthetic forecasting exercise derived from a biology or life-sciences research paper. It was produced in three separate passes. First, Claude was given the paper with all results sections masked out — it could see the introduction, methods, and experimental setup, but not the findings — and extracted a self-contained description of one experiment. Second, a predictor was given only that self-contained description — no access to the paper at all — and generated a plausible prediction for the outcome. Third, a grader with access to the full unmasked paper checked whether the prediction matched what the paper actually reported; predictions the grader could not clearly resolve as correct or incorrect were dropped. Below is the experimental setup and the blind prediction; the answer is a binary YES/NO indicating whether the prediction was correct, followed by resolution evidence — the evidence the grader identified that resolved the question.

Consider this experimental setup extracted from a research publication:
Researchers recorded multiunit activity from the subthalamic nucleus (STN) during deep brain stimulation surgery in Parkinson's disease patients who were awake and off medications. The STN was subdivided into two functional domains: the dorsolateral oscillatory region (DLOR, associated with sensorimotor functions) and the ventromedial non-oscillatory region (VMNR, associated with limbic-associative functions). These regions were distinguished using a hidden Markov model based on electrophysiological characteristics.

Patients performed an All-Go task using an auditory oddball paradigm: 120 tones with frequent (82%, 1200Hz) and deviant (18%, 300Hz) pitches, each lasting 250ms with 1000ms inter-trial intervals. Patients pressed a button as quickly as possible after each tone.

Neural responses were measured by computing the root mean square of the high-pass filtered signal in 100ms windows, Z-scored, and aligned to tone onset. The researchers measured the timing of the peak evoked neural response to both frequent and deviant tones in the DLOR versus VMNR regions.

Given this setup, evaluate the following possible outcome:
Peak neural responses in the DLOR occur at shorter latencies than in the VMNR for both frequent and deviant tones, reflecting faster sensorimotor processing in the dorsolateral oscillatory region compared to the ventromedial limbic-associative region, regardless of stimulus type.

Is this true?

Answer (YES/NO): NO